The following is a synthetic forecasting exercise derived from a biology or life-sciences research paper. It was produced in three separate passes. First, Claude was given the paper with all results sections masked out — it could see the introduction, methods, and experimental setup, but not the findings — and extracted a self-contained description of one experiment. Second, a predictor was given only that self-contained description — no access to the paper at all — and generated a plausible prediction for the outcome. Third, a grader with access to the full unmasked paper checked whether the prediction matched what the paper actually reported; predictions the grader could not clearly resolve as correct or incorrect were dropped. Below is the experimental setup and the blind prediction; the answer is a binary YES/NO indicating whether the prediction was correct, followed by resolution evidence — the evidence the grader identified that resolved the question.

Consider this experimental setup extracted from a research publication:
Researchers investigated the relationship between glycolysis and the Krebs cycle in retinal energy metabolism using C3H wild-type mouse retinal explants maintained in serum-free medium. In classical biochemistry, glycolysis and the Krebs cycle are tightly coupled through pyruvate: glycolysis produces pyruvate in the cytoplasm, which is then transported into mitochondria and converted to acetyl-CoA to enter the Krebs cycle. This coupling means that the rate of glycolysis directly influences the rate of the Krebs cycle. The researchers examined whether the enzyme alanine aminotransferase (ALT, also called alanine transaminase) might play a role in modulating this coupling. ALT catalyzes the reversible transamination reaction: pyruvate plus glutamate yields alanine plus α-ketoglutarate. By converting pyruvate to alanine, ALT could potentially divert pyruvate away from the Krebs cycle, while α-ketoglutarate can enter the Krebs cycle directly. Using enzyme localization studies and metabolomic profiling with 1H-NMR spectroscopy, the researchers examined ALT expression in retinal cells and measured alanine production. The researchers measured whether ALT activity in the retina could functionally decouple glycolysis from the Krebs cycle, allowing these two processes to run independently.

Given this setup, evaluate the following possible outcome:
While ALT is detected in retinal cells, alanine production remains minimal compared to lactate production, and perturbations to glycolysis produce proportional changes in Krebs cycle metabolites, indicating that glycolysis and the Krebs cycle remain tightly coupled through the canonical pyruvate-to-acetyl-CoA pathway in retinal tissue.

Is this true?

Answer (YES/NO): NO